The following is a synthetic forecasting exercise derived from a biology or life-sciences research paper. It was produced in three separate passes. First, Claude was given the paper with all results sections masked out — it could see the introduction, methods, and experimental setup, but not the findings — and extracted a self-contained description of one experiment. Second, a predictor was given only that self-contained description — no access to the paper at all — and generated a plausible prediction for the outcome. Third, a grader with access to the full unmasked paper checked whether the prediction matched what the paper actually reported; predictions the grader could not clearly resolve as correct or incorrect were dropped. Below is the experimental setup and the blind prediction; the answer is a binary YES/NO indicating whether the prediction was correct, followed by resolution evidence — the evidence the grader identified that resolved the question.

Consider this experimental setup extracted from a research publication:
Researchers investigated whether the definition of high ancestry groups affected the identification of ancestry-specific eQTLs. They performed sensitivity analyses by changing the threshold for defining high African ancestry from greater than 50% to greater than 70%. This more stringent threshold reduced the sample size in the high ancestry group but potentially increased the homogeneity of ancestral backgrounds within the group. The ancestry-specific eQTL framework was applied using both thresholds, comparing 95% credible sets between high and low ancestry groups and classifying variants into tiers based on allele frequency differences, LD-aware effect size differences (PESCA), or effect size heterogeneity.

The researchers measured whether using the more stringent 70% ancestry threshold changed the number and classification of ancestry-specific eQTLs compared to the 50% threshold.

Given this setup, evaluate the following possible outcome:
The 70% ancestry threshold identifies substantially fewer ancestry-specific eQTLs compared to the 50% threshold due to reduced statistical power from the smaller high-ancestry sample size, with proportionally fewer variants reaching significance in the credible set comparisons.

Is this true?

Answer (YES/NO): NO